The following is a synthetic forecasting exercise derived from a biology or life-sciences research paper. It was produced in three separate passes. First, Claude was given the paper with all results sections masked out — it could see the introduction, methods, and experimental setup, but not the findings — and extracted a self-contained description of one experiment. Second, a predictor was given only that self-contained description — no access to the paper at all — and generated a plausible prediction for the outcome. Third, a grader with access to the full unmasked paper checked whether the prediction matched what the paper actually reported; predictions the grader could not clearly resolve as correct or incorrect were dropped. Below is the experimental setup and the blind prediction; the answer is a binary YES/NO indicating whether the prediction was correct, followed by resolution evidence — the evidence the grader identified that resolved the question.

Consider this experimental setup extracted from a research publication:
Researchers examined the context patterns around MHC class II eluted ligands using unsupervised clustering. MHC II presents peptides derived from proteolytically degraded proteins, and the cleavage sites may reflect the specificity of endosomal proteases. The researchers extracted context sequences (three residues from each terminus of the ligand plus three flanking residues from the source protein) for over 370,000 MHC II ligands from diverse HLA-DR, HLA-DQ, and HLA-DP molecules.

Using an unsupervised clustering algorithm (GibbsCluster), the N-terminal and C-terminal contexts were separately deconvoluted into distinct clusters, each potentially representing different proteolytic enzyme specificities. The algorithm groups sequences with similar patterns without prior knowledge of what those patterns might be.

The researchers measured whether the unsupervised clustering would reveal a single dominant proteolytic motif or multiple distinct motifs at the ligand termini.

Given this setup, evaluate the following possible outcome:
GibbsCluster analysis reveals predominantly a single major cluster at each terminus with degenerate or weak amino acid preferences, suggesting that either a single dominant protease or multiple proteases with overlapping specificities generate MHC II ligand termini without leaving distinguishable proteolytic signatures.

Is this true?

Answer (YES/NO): NO